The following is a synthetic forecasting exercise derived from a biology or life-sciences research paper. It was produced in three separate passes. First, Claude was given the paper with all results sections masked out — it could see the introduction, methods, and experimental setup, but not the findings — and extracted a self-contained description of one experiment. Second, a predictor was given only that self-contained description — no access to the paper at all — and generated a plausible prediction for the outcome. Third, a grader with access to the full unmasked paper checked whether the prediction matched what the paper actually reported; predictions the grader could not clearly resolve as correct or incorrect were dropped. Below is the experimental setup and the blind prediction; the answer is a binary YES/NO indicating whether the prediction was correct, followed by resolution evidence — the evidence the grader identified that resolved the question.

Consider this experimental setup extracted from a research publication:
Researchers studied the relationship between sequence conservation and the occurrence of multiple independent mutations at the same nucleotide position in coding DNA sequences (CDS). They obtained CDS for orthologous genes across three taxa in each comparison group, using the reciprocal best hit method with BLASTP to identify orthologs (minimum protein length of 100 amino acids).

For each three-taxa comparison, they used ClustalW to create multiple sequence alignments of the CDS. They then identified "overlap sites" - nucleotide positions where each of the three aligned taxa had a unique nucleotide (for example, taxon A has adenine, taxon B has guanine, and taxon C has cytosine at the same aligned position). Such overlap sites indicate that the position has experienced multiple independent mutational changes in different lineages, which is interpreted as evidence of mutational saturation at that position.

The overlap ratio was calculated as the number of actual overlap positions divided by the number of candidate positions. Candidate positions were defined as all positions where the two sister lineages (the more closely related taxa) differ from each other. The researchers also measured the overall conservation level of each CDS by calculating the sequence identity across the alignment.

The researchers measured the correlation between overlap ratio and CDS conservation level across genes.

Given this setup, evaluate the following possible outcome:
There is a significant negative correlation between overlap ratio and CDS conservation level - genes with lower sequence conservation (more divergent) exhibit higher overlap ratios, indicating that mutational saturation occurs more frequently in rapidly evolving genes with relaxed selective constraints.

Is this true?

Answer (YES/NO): YES